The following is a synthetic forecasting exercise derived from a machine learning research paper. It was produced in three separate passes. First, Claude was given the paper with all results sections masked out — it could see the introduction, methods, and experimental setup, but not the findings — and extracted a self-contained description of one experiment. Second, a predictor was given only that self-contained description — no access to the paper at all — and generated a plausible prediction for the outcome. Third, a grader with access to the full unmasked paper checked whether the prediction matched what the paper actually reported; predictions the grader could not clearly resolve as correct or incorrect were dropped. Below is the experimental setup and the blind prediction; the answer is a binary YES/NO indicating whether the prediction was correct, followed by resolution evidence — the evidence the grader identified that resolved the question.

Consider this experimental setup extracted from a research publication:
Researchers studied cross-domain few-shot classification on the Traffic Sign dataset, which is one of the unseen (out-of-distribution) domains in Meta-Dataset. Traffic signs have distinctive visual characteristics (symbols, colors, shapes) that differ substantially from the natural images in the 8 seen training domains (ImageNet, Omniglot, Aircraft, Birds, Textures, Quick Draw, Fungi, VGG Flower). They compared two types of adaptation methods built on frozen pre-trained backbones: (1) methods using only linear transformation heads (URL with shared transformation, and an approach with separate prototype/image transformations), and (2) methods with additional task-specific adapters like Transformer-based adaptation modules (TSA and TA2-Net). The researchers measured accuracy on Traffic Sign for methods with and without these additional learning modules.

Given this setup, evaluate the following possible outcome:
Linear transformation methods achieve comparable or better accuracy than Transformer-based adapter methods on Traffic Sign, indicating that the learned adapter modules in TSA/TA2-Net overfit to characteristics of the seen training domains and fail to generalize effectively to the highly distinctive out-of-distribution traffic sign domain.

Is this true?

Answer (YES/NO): NO